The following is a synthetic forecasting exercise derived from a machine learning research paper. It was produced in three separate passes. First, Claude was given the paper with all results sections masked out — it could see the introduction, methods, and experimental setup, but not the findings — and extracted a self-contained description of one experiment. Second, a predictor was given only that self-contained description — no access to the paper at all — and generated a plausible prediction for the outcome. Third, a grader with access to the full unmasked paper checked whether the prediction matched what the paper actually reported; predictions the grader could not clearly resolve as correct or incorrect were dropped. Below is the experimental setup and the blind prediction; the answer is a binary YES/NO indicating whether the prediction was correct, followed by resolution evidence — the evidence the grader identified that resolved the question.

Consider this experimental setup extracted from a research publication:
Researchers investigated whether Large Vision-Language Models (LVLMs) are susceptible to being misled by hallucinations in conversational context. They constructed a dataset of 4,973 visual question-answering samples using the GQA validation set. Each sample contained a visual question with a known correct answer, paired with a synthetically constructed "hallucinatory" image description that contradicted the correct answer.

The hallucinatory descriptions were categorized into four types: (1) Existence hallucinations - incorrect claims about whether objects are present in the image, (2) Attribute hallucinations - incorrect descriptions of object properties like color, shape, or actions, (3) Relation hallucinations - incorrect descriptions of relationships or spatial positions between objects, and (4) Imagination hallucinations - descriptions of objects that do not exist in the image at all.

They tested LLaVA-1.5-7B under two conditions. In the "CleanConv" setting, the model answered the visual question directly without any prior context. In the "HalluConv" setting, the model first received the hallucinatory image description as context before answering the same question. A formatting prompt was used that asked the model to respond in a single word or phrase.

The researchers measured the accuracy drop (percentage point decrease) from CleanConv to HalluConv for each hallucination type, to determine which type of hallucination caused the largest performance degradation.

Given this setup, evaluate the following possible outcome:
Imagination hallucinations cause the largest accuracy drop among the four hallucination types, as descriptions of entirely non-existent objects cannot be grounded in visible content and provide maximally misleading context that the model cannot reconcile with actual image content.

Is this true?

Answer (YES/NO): YES